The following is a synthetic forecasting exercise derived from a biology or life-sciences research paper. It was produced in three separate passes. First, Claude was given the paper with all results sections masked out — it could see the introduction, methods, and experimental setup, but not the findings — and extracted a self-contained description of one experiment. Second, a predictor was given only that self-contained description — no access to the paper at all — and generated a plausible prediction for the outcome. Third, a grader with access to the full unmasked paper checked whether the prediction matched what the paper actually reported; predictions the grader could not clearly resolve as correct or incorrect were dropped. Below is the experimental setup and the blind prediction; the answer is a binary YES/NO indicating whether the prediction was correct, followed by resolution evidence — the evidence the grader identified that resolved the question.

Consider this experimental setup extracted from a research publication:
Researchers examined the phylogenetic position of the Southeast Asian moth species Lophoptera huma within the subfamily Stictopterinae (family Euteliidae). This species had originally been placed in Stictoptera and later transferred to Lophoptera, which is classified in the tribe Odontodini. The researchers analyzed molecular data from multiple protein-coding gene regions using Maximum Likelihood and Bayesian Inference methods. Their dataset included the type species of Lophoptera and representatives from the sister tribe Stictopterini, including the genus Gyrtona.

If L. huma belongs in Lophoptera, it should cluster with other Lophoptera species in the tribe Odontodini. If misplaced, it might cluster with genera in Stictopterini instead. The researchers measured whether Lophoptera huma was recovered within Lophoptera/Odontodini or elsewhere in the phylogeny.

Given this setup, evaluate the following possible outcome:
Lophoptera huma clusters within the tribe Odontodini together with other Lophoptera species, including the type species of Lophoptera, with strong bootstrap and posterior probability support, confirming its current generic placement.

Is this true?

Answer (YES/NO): NO